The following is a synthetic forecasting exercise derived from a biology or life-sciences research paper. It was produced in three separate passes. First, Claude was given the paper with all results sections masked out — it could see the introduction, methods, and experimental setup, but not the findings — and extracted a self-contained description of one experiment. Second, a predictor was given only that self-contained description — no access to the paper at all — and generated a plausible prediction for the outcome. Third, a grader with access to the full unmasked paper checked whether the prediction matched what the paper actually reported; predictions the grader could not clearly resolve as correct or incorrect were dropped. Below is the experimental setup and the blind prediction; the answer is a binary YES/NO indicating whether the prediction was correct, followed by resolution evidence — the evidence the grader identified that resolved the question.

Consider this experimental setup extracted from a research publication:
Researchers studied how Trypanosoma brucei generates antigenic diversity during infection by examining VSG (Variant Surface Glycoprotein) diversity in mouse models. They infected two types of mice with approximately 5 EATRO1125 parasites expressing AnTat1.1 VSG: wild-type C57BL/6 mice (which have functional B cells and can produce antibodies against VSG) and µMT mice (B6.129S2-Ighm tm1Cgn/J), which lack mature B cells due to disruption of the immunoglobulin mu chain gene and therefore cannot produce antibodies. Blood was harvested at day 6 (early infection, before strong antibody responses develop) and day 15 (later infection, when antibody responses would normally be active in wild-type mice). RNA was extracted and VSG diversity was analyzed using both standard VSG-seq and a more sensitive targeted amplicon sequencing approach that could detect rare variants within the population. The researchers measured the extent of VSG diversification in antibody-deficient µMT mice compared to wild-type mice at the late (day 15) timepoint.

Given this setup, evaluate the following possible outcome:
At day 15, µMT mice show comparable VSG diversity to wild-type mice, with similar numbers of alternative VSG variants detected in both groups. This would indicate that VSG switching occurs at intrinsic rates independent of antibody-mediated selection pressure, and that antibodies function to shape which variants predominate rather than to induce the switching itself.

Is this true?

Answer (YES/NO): NO